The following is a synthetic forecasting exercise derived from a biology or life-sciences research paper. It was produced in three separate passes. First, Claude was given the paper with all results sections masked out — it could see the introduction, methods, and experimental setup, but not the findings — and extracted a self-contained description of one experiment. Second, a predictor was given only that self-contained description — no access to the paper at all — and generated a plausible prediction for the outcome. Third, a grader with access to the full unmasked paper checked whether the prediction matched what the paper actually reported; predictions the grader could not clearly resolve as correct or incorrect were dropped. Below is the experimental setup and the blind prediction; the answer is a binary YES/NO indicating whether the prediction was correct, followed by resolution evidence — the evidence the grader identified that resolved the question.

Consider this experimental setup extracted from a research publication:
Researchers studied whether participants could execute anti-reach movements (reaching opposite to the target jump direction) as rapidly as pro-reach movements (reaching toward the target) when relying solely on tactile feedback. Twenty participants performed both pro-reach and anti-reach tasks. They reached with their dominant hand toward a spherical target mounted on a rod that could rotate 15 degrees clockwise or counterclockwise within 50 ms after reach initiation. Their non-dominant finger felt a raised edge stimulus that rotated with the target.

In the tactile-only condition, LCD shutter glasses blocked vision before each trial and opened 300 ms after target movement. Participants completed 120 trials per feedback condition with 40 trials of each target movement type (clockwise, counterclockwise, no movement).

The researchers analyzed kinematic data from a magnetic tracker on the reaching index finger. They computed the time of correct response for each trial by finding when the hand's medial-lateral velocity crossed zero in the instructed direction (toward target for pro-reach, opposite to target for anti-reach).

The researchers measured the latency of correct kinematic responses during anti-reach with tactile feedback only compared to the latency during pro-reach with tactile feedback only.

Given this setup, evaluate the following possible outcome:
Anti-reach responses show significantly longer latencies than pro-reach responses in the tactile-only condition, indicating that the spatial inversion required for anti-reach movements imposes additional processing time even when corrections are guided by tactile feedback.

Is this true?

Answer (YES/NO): YES